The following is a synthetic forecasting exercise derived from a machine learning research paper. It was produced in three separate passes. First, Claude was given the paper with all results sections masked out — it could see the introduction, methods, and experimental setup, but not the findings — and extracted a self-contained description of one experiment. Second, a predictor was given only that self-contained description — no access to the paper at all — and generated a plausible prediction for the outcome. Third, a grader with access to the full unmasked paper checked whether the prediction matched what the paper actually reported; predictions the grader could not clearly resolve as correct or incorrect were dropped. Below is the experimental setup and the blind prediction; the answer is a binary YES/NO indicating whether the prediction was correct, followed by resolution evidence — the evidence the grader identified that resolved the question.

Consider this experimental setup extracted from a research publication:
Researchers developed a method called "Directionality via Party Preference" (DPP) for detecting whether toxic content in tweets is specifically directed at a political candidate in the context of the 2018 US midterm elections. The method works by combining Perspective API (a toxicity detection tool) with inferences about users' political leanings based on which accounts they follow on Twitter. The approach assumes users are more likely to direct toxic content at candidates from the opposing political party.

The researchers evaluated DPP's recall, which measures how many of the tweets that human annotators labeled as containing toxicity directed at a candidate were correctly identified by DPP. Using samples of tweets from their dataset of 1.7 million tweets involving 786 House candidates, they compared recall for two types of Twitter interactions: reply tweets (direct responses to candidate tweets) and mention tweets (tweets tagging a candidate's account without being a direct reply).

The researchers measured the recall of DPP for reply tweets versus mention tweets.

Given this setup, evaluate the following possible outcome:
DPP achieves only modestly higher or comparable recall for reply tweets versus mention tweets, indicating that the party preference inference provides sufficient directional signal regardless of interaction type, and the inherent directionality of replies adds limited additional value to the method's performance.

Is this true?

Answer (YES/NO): NO